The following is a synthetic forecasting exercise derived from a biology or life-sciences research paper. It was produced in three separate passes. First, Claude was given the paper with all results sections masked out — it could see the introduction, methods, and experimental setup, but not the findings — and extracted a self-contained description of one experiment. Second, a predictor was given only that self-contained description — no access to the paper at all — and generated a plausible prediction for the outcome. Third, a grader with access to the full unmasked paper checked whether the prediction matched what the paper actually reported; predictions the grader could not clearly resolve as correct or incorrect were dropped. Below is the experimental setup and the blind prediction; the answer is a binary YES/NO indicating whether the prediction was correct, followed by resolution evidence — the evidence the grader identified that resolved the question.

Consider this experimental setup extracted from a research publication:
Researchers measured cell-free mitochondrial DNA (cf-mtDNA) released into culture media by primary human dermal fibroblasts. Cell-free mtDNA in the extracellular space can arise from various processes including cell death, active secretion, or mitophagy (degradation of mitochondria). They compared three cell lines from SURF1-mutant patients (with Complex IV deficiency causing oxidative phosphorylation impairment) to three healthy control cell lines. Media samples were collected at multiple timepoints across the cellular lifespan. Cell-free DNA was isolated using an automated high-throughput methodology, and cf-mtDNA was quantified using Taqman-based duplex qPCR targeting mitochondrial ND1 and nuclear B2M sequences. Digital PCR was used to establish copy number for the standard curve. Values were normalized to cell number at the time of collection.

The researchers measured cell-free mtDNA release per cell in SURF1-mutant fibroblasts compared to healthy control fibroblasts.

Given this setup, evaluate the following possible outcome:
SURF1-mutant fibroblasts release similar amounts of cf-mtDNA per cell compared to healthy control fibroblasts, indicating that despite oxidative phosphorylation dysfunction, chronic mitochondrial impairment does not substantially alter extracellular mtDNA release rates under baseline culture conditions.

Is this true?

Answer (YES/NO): NO